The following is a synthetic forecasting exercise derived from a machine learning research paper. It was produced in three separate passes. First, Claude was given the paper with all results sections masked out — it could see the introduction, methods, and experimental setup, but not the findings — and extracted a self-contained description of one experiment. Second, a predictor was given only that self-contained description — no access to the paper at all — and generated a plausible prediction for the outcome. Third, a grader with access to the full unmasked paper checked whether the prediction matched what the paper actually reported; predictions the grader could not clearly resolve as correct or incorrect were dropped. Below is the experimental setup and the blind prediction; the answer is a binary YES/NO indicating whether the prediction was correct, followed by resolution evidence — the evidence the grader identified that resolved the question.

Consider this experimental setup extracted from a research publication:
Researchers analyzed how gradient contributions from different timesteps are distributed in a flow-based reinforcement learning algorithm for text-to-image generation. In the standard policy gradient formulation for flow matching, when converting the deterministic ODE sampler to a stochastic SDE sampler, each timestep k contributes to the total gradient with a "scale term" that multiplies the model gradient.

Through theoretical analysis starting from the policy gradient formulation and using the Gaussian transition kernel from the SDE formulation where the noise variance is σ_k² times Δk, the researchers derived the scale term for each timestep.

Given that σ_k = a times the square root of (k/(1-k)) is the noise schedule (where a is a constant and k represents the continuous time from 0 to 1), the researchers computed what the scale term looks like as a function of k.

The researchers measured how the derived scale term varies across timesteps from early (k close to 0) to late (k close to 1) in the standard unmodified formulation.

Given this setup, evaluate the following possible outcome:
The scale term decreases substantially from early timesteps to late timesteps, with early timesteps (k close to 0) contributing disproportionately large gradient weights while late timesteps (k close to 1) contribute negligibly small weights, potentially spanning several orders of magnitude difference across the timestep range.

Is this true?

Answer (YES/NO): NO